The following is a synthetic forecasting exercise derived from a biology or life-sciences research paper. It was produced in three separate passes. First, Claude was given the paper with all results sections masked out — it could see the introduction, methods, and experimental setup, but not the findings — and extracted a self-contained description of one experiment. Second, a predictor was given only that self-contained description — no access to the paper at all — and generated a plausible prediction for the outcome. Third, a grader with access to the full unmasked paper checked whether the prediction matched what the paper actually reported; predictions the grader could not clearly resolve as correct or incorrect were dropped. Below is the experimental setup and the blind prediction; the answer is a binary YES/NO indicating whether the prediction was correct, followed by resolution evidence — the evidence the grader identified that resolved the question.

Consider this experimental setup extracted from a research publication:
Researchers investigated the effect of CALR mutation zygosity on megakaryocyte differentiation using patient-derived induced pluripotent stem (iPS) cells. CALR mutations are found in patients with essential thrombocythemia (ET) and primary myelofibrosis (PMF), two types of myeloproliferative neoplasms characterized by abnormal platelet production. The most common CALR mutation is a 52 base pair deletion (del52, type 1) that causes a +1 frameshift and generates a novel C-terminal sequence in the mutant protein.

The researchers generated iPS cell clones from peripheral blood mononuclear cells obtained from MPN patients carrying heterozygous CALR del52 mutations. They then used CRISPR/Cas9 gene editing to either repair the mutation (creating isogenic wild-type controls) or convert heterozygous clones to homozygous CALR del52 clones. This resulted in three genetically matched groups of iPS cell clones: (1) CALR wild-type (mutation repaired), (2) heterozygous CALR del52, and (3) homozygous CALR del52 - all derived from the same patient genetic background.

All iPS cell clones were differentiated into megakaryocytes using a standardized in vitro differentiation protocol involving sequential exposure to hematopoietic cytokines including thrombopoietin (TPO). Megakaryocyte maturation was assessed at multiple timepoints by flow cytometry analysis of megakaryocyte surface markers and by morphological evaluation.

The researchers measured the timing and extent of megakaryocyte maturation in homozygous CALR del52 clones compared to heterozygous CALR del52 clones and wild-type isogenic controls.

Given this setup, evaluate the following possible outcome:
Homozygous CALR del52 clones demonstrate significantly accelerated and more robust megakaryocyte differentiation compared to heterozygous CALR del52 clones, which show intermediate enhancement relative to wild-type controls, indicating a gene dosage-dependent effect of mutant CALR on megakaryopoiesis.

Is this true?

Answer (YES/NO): YES